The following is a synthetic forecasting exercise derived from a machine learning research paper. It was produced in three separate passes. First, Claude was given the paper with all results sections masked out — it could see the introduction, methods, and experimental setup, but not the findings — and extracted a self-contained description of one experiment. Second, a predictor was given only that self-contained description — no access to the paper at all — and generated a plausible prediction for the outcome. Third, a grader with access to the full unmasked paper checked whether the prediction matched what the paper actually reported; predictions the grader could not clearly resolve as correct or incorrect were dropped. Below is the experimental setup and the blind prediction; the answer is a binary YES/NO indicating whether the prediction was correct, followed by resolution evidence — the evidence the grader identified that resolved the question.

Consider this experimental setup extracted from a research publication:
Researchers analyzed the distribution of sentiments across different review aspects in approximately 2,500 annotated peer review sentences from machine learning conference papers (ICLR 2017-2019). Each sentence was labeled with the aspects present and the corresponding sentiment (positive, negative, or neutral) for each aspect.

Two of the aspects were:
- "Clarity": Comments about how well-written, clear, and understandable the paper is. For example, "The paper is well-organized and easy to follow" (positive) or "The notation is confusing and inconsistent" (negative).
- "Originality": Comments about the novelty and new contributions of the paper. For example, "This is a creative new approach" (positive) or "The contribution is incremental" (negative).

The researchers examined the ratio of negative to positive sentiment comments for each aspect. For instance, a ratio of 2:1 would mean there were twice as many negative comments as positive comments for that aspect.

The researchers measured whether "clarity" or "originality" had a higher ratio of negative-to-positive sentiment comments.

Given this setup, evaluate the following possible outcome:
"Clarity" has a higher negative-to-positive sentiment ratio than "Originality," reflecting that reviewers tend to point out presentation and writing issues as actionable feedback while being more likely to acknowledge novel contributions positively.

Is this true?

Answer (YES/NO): YES